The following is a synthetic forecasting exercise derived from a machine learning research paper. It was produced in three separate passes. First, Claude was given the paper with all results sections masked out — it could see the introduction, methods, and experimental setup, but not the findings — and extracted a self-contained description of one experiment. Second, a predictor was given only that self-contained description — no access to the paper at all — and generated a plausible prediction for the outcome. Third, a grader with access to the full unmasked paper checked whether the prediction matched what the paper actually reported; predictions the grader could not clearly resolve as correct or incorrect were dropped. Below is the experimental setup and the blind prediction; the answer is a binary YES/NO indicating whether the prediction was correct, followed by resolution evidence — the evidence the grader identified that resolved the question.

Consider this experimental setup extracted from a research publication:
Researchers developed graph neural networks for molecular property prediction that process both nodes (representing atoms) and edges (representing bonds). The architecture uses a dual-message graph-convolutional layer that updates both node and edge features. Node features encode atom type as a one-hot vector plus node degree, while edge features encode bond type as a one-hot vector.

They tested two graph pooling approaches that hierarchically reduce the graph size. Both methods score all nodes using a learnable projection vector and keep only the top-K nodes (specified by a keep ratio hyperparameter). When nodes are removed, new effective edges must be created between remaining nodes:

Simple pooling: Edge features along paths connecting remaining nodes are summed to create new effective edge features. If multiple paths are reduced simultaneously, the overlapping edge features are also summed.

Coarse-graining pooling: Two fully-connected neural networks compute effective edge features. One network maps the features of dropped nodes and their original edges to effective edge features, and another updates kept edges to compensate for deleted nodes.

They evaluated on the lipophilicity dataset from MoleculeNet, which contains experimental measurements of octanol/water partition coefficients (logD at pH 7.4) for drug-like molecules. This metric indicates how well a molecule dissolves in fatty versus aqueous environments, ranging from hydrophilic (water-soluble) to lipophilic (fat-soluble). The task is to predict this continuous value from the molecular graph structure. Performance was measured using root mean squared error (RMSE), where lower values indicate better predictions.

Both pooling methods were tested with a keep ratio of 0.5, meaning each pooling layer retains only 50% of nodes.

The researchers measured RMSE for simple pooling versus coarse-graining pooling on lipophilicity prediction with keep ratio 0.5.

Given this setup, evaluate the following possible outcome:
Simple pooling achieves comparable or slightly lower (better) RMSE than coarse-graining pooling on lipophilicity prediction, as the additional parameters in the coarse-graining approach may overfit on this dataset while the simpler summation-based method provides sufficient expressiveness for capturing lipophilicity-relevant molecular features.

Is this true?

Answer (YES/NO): NO